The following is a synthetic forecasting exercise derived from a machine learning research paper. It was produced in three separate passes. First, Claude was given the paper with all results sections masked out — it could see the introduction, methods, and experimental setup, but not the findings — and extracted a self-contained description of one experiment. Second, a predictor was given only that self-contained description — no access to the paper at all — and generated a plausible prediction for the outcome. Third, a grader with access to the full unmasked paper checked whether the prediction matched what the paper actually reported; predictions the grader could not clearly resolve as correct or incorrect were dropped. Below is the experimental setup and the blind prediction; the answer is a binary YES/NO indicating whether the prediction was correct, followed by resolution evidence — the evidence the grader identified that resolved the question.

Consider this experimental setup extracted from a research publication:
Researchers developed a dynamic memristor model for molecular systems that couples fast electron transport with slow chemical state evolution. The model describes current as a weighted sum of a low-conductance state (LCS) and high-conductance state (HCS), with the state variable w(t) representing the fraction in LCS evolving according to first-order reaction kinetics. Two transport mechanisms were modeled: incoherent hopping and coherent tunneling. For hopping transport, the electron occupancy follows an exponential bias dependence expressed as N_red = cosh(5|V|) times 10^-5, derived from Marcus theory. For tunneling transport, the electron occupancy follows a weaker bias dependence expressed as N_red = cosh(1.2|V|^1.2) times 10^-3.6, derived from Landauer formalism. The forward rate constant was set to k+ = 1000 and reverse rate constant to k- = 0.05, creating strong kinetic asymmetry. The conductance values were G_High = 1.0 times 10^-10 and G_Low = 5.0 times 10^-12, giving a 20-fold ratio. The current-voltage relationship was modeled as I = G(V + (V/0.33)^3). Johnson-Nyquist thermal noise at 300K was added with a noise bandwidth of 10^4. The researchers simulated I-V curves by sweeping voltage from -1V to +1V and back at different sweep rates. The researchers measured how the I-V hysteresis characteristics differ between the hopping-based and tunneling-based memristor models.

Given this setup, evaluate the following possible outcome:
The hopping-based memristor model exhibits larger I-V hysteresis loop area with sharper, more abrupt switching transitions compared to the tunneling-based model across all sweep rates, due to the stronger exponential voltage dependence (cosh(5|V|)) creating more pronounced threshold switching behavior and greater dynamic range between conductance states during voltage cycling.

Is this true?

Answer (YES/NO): NO